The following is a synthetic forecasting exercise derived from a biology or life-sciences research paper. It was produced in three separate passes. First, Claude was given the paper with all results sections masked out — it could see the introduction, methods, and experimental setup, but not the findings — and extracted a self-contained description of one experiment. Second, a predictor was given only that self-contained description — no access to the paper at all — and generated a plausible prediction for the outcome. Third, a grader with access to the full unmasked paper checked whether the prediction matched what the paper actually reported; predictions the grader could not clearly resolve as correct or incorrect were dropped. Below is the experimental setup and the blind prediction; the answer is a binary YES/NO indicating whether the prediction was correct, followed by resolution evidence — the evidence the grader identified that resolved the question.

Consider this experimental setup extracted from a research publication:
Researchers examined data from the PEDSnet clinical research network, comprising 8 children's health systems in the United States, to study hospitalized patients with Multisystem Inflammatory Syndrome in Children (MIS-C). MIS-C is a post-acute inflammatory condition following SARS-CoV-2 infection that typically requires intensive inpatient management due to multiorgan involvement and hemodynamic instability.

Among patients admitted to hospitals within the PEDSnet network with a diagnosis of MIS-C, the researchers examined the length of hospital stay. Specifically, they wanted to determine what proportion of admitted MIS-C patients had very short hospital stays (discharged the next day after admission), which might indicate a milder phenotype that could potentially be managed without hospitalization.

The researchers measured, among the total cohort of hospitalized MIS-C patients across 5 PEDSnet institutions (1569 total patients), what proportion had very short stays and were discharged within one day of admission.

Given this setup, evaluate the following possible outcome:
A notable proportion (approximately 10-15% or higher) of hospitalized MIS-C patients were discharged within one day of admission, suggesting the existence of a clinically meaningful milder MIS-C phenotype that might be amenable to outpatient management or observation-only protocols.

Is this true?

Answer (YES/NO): NO